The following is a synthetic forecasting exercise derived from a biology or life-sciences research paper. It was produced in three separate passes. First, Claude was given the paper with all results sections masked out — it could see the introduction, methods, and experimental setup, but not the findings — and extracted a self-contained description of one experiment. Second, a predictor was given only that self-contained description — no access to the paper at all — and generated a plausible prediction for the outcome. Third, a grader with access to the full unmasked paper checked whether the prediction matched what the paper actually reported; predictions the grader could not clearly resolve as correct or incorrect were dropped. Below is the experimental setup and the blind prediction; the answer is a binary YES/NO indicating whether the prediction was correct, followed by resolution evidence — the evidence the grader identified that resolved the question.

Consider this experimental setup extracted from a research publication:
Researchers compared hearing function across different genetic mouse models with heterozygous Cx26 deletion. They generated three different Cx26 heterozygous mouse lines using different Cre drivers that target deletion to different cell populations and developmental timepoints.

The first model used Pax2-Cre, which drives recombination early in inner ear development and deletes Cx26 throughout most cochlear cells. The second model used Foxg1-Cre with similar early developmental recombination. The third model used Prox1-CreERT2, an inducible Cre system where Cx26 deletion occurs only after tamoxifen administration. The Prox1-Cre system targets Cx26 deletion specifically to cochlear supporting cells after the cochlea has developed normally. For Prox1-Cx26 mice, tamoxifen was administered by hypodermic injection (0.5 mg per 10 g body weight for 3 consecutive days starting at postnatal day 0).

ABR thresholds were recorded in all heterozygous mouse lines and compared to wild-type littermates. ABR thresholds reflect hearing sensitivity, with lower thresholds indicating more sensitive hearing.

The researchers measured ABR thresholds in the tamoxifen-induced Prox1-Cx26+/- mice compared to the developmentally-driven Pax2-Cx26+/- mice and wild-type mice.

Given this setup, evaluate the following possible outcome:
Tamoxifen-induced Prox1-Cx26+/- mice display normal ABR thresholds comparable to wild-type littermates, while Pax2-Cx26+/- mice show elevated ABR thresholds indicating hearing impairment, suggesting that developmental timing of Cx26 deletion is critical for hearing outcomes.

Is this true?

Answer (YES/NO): NO